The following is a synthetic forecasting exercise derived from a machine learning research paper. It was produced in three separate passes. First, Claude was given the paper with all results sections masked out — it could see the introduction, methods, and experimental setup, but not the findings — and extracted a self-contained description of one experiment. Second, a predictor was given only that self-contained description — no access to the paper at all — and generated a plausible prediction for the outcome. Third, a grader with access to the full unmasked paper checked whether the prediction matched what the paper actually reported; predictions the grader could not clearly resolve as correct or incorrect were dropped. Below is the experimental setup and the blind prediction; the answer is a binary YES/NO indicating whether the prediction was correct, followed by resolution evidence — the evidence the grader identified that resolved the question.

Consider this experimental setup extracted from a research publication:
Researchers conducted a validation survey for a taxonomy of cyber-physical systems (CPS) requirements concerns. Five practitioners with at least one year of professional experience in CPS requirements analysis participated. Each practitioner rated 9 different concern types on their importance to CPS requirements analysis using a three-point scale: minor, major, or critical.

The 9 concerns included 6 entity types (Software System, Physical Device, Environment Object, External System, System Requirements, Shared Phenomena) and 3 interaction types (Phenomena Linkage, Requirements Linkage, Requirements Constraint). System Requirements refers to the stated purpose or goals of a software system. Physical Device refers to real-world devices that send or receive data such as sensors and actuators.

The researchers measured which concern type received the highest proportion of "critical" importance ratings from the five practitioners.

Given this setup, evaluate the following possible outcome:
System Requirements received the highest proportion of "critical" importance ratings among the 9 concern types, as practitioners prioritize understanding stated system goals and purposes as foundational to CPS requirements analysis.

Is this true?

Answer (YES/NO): YES